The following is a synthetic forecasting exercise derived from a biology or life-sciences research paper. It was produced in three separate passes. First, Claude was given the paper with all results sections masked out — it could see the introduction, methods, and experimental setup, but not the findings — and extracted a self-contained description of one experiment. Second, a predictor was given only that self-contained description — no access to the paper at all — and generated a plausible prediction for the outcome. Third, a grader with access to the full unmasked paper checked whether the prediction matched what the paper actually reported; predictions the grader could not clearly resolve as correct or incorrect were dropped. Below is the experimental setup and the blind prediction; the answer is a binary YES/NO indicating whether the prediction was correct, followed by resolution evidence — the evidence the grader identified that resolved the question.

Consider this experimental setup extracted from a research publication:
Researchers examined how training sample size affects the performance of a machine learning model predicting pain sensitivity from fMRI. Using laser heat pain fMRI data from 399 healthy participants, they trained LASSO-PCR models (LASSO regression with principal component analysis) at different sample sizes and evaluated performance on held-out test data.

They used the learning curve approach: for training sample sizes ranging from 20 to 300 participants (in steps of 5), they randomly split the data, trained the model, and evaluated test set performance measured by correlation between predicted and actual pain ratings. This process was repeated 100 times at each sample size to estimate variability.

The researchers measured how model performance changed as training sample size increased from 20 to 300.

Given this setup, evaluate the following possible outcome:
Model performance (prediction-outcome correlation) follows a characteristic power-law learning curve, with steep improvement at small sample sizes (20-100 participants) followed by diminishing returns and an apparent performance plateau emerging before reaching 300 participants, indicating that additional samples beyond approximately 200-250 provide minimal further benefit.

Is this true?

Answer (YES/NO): NO